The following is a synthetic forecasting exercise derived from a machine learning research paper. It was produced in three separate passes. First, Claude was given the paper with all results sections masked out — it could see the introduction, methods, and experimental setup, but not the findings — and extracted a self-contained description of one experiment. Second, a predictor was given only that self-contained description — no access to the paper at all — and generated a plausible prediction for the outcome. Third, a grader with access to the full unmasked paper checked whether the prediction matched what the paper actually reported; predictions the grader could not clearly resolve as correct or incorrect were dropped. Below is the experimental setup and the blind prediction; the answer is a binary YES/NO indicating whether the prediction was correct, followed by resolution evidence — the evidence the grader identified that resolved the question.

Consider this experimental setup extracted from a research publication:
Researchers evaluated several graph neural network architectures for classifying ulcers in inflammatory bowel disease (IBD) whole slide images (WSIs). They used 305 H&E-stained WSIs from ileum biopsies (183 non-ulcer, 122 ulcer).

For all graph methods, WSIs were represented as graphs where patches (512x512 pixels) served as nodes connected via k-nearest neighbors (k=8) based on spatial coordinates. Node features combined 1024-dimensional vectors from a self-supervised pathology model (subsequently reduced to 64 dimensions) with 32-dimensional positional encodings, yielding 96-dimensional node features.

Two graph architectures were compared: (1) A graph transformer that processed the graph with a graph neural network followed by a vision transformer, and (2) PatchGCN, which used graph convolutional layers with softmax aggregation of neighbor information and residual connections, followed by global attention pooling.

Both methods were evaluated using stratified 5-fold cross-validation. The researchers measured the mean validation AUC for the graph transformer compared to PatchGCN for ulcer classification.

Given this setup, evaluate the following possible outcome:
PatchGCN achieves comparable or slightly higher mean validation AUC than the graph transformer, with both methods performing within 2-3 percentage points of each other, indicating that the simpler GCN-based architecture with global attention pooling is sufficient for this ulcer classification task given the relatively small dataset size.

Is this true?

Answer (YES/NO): YES